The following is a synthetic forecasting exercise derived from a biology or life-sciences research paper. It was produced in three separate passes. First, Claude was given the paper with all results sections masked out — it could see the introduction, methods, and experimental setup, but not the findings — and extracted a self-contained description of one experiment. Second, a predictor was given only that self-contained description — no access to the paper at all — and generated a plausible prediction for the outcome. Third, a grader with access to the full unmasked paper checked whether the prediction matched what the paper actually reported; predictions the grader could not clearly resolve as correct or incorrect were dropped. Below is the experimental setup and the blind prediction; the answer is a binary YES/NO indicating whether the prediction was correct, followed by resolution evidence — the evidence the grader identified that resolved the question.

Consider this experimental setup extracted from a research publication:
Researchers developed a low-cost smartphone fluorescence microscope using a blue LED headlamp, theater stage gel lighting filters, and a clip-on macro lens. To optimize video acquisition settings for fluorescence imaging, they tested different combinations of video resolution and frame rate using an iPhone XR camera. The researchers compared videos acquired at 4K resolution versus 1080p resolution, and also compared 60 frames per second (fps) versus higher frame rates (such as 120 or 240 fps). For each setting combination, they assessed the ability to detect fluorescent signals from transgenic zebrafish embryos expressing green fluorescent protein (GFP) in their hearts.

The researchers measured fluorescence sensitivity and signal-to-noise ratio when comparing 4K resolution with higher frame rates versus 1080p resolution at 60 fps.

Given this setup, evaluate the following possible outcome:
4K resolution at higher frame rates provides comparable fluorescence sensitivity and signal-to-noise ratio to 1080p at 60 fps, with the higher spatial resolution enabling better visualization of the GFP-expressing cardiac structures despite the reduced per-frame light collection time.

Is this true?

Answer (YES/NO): NO